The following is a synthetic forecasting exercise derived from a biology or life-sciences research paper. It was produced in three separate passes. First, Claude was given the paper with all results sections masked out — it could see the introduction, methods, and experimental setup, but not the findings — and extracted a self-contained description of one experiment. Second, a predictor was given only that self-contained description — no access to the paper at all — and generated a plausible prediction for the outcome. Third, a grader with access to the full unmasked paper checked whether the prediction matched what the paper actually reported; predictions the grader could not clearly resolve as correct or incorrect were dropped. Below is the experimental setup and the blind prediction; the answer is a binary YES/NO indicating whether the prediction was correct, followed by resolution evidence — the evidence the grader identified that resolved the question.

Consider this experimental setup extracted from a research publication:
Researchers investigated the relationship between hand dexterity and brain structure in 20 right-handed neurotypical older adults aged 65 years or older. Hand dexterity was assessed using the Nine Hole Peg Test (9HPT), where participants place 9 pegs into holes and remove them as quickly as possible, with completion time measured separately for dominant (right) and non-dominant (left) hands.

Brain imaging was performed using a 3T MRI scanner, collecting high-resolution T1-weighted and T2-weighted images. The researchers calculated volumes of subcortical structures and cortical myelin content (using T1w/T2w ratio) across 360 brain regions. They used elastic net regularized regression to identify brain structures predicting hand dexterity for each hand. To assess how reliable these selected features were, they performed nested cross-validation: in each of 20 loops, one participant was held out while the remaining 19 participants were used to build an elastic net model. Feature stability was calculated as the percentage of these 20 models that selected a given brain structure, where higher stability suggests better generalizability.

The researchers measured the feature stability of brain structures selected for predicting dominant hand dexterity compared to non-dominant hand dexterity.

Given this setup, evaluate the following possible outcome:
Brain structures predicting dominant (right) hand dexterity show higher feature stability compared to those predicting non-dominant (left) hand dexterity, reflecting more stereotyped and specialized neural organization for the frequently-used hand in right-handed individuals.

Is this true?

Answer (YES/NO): NO